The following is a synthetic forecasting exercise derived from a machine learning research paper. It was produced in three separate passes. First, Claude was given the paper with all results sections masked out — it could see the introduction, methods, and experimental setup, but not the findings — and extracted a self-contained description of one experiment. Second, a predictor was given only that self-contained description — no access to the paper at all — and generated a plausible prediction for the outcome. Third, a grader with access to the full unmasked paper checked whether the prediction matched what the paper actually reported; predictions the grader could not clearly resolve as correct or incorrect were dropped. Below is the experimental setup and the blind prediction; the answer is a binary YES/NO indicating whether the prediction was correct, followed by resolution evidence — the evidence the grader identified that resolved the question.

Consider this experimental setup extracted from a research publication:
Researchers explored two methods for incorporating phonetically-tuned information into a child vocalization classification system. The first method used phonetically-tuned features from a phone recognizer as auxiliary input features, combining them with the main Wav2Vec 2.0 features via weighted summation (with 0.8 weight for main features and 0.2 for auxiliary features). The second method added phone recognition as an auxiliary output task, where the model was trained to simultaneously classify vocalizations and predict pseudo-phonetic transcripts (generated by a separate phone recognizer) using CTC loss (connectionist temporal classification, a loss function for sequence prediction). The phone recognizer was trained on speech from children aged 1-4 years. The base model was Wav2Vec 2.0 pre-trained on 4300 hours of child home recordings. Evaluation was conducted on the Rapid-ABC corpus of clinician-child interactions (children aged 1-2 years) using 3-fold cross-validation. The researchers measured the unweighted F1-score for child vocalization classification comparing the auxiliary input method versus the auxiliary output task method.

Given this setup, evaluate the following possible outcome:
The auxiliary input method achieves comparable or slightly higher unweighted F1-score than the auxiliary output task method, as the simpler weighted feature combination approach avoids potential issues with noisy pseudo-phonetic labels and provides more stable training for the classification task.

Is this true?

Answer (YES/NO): NO